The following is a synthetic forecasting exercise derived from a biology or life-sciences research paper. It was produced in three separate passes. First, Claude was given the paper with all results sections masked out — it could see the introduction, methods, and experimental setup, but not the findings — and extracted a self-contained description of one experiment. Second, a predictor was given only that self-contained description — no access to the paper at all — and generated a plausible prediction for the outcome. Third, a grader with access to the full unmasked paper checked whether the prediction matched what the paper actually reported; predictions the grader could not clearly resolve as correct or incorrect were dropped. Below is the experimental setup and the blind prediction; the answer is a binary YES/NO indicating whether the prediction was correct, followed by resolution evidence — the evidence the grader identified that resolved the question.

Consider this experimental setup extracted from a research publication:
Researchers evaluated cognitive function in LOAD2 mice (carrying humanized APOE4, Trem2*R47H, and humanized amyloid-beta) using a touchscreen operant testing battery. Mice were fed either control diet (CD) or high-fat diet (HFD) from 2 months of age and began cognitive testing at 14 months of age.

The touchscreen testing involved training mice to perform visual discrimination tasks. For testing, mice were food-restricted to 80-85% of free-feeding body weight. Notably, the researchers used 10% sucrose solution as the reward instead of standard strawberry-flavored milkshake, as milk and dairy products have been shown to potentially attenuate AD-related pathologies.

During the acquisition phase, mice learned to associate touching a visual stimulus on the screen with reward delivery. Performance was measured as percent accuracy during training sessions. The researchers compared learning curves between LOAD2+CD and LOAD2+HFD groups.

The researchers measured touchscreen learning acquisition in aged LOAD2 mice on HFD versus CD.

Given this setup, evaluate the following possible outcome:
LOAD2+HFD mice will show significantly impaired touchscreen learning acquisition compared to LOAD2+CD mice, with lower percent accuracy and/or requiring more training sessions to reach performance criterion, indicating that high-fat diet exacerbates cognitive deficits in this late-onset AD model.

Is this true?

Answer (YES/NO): YES